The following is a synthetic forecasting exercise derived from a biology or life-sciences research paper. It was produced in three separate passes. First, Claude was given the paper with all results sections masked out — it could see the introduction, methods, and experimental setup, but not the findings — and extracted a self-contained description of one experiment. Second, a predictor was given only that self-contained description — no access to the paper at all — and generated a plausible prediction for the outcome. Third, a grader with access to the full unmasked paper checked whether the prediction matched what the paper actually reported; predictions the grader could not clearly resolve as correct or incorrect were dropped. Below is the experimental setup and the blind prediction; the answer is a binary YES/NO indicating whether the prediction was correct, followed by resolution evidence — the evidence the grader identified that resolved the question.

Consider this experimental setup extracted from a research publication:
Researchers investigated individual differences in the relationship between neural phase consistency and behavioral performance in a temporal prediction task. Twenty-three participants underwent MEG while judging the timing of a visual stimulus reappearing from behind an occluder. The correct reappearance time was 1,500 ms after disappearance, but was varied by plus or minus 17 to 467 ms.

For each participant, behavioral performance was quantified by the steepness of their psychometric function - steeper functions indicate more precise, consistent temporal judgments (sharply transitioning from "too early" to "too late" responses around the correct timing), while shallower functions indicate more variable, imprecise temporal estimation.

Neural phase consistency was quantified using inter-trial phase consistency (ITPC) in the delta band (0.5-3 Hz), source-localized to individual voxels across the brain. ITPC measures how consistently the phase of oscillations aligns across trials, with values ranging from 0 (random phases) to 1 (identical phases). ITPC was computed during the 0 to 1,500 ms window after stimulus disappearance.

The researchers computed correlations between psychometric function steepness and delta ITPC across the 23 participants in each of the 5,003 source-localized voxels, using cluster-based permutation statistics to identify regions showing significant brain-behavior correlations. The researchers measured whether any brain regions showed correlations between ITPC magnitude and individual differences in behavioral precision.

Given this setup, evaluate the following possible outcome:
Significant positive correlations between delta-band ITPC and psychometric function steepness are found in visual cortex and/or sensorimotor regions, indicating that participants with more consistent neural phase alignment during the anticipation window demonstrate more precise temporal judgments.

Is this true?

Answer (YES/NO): YES